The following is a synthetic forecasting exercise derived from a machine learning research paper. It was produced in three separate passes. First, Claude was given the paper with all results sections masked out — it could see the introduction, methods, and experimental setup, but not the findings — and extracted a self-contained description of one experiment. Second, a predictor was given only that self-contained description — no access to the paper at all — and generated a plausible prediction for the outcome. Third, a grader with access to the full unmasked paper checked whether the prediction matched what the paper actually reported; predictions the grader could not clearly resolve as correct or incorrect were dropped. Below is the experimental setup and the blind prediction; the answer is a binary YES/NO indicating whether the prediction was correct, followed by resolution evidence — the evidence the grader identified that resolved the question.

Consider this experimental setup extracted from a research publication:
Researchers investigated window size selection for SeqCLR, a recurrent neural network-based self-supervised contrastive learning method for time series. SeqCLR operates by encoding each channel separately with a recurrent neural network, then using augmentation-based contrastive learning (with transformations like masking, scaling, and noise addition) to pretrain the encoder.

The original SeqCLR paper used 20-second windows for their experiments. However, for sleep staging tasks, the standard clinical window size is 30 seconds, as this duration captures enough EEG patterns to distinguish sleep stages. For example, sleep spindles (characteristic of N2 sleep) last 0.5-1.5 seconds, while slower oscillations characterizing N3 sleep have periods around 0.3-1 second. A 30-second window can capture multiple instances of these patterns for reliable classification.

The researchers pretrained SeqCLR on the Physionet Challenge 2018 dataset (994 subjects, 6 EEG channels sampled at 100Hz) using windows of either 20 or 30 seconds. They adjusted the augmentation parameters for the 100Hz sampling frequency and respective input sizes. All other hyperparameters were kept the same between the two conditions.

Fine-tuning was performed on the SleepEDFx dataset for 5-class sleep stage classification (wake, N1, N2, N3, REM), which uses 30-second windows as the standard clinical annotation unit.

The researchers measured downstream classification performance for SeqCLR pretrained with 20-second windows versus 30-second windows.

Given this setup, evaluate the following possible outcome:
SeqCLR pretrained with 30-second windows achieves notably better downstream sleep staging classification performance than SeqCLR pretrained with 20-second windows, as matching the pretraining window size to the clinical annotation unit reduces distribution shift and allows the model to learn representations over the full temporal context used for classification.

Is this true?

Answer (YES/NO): YES